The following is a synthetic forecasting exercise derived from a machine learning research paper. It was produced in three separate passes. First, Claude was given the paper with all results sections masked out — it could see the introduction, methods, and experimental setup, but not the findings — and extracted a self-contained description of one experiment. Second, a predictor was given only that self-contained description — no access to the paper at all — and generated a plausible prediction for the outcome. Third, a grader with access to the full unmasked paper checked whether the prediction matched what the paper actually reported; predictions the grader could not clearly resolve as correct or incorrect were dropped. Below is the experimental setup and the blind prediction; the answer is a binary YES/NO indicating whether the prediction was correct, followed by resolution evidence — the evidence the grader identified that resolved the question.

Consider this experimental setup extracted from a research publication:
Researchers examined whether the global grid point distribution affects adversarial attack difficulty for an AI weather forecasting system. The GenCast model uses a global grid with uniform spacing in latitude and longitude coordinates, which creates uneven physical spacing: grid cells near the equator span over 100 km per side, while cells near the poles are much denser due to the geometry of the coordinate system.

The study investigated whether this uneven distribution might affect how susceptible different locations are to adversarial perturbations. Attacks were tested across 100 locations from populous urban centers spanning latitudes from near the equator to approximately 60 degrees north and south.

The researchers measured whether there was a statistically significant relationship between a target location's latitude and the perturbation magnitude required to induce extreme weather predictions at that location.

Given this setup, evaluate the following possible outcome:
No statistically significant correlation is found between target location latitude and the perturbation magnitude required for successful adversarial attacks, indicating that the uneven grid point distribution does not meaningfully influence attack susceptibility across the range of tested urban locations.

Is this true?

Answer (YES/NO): NO